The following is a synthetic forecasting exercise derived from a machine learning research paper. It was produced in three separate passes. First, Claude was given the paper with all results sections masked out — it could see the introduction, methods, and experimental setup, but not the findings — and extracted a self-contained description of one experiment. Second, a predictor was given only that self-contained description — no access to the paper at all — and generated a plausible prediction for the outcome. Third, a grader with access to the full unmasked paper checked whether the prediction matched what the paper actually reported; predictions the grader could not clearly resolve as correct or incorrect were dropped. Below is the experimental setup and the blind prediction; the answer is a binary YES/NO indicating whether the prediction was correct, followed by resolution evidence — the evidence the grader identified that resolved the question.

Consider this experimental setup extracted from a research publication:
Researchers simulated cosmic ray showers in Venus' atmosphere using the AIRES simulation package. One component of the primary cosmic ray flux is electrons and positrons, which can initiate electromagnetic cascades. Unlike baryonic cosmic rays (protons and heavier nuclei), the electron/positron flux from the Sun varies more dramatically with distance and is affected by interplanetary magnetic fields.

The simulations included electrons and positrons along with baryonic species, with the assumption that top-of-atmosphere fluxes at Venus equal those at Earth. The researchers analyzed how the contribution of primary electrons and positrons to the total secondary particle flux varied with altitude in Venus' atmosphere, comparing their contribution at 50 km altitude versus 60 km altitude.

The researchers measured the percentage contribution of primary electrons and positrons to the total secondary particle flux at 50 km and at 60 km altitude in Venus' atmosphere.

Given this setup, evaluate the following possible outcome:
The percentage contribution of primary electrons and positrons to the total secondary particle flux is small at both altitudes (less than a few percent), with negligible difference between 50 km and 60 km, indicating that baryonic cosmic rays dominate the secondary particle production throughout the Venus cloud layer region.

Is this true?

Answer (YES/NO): NO